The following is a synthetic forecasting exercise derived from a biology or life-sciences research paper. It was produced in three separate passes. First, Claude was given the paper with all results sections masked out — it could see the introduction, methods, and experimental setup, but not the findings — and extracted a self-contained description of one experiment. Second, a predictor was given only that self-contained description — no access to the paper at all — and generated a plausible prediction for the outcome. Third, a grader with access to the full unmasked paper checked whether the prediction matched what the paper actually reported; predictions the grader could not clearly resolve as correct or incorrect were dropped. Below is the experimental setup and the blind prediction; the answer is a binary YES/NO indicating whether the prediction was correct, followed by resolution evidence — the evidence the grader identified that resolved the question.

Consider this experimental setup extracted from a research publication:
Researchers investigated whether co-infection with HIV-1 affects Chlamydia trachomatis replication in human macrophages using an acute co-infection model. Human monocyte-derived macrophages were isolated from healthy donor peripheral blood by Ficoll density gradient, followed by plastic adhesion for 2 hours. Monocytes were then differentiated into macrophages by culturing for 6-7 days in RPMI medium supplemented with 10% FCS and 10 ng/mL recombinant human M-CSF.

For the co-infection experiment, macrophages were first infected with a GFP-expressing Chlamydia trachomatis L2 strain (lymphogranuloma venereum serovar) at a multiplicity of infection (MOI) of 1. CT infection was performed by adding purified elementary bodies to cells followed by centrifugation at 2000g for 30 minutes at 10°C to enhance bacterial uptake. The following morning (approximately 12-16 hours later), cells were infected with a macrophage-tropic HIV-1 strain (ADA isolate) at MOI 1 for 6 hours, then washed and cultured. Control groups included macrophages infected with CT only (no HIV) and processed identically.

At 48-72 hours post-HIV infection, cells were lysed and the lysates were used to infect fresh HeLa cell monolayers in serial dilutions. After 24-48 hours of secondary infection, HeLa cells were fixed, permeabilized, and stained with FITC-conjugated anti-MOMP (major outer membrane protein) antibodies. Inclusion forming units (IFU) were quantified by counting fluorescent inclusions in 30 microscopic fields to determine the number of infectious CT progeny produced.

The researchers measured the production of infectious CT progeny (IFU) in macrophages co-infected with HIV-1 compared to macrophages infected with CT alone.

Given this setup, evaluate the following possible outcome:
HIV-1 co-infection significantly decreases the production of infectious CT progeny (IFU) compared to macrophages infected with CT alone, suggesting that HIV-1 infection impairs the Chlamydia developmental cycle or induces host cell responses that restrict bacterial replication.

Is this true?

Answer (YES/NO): YES